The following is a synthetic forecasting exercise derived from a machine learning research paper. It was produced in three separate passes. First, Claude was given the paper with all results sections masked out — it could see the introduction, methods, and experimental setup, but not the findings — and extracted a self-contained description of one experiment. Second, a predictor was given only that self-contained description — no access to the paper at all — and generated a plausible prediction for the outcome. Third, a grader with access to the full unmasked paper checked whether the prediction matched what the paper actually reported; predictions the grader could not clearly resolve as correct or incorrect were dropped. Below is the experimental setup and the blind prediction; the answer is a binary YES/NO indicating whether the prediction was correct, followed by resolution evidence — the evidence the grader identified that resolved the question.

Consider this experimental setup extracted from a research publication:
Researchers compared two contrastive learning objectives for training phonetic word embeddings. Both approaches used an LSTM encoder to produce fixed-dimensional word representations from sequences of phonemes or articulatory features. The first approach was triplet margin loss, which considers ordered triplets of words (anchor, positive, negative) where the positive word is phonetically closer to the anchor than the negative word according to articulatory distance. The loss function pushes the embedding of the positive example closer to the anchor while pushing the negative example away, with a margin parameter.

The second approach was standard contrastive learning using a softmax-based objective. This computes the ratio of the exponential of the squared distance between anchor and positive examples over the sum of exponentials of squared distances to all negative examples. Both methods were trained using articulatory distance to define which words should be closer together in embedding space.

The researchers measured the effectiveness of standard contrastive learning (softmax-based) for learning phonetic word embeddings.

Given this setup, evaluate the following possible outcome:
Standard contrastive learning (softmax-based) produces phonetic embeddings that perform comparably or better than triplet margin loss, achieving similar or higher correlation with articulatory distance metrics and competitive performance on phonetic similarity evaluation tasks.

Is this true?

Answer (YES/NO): NO